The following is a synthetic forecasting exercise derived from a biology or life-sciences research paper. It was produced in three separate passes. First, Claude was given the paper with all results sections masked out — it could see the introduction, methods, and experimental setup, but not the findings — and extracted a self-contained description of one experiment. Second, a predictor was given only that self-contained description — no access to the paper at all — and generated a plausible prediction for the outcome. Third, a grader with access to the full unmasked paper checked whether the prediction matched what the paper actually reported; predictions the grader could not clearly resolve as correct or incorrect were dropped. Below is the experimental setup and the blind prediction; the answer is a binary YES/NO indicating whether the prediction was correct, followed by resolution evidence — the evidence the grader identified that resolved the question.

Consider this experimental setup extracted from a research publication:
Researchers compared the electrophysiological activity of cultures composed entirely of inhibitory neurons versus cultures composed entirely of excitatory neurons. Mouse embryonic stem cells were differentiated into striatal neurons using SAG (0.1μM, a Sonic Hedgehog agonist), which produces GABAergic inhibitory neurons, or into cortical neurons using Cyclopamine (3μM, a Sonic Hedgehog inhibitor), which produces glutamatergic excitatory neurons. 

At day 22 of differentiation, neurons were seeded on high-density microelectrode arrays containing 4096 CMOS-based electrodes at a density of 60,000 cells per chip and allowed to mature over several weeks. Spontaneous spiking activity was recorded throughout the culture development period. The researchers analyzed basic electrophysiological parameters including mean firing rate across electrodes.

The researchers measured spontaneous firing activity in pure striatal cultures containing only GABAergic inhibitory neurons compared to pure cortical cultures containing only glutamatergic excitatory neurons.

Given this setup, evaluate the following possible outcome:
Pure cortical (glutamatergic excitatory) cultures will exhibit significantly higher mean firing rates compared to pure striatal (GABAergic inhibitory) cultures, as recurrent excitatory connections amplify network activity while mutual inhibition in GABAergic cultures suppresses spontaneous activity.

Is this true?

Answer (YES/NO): NO